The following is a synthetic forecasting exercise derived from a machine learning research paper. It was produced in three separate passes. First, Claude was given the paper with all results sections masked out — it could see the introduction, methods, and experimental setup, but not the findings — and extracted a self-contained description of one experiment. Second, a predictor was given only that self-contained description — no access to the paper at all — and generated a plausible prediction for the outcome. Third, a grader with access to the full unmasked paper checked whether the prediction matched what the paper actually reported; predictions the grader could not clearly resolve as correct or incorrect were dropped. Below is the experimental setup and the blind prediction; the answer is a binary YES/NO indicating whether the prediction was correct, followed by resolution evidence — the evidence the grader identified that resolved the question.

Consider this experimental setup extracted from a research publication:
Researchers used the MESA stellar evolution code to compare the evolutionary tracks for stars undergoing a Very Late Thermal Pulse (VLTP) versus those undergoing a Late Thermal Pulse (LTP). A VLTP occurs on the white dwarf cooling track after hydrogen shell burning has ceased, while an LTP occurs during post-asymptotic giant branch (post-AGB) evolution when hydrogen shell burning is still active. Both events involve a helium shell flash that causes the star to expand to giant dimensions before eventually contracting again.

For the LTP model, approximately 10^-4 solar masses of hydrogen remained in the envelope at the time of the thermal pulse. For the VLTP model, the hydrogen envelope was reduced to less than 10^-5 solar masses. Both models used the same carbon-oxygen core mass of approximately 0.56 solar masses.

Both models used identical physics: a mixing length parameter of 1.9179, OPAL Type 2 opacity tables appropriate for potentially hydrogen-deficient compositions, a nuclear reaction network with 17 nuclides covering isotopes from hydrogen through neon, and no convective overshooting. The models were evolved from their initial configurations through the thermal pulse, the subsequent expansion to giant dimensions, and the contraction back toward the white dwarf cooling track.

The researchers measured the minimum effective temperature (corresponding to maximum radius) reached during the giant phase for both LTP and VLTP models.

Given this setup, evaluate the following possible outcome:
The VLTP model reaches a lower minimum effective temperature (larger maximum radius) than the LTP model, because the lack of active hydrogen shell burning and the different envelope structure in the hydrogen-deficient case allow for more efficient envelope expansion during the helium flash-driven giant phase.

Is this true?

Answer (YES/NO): NO